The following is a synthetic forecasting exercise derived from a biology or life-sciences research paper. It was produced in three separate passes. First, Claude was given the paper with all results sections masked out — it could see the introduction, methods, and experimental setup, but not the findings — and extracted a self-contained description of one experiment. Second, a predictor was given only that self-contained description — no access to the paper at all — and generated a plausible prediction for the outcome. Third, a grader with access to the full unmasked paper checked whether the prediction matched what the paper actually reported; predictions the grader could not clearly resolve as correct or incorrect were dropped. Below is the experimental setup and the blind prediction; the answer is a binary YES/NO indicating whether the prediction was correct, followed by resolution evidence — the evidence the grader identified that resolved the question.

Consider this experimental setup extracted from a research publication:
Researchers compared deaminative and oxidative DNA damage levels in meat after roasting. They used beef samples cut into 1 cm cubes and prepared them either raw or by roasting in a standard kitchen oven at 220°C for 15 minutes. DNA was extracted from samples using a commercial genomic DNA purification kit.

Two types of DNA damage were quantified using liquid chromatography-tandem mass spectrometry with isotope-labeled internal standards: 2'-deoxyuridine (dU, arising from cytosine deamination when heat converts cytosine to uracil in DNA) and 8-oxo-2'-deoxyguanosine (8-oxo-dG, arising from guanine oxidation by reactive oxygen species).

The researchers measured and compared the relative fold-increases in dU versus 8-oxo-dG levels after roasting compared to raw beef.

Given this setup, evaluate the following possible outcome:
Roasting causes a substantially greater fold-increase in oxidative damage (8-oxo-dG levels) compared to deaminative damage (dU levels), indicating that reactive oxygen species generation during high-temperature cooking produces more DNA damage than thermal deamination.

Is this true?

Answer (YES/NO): NO